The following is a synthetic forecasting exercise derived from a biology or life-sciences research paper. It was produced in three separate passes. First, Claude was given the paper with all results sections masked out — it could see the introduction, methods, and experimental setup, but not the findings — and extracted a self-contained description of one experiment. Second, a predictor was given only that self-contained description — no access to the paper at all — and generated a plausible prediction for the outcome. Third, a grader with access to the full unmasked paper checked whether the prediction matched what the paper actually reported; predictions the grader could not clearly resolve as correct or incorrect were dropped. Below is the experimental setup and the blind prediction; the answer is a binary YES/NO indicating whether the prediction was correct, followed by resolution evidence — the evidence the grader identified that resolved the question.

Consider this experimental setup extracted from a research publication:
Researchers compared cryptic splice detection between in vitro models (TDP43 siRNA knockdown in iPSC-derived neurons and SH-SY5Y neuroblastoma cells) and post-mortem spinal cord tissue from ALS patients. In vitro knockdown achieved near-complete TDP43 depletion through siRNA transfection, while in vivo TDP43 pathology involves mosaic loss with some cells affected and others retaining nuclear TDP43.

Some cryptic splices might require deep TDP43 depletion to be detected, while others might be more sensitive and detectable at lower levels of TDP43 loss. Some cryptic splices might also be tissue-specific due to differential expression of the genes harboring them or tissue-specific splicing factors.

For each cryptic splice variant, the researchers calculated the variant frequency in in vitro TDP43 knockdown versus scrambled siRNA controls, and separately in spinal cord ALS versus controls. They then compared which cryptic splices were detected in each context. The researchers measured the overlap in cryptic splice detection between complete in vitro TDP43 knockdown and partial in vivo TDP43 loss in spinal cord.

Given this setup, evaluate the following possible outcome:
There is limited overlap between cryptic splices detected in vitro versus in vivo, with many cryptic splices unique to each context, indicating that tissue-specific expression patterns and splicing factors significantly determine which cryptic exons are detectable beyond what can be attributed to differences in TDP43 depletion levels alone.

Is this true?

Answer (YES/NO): YES